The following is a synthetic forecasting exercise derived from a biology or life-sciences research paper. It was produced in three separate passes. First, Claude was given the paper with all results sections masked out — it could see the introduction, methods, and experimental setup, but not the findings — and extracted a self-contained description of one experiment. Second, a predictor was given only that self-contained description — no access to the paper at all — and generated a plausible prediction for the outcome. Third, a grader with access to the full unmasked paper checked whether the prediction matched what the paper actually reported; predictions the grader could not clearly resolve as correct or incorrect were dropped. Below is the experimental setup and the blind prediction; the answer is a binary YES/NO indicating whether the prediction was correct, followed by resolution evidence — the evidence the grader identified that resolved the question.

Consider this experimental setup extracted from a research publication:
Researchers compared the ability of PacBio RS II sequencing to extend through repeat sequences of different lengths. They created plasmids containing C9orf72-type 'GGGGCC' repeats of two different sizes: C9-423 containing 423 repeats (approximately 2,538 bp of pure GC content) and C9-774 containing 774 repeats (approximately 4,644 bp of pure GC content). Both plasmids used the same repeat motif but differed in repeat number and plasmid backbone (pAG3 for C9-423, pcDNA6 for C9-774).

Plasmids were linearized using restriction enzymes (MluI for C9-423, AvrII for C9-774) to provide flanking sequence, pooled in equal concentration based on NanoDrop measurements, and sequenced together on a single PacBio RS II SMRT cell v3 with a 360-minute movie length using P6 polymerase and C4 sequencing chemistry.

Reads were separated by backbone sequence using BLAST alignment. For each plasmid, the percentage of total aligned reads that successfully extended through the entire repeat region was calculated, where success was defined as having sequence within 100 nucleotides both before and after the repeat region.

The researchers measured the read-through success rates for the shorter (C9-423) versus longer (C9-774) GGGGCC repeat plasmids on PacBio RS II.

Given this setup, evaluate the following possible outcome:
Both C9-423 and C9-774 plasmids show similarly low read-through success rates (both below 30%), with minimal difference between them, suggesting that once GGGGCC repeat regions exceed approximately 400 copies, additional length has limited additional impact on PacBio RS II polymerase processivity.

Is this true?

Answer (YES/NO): NO